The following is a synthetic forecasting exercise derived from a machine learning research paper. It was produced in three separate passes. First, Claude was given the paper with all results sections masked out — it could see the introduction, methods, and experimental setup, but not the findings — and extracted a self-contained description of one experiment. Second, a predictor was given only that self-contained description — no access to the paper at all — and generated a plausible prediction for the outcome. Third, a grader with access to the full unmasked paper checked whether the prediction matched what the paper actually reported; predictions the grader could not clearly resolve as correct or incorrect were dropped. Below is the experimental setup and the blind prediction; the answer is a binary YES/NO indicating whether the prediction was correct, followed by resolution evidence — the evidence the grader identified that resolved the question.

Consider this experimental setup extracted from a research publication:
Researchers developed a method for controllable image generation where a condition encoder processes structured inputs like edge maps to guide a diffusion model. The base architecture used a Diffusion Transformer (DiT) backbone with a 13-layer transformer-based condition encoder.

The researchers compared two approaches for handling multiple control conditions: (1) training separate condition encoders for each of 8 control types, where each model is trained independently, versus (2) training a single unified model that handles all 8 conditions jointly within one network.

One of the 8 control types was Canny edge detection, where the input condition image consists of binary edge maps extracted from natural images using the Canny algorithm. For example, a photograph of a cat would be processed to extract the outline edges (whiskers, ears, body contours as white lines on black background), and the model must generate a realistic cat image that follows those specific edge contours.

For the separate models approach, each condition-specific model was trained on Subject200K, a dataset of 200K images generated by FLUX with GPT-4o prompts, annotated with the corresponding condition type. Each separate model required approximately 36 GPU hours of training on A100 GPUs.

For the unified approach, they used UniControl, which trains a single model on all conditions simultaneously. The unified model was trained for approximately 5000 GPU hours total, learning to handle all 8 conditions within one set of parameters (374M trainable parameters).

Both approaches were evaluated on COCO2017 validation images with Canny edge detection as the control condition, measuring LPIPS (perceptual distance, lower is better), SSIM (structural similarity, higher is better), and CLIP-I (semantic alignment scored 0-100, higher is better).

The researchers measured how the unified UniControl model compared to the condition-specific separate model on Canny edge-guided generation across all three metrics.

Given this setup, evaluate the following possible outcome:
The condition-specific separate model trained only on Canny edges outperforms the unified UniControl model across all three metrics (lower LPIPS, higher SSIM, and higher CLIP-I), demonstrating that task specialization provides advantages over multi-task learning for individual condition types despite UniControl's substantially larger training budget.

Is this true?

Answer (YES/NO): NO